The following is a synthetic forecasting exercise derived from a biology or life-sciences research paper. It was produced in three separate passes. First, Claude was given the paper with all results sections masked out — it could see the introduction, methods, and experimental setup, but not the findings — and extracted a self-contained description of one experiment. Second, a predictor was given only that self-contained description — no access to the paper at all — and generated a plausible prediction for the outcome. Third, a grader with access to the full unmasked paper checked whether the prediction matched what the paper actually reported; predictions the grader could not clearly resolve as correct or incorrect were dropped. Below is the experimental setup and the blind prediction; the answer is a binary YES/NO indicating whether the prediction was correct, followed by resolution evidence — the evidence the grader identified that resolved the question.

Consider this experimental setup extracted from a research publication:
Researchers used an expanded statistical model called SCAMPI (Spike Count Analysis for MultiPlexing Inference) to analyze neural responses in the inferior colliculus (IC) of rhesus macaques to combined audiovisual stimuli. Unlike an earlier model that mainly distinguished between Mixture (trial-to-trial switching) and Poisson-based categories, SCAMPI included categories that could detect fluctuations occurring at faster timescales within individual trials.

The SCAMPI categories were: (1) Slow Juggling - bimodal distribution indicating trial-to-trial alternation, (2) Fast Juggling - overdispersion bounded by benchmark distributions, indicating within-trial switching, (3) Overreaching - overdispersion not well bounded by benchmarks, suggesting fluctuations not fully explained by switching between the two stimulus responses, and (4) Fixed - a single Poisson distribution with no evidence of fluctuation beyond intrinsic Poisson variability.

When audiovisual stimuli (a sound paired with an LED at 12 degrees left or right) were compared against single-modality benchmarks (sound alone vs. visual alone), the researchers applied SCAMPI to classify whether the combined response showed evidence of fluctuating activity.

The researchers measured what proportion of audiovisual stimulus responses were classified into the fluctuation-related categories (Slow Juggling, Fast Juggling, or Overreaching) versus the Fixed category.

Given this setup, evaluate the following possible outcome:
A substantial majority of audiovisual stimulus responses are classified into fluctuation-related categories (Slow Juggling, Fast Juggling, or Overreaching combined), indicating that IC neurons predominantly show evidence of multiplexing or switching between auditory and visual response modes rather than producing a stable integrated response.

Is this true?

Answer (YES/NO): NO